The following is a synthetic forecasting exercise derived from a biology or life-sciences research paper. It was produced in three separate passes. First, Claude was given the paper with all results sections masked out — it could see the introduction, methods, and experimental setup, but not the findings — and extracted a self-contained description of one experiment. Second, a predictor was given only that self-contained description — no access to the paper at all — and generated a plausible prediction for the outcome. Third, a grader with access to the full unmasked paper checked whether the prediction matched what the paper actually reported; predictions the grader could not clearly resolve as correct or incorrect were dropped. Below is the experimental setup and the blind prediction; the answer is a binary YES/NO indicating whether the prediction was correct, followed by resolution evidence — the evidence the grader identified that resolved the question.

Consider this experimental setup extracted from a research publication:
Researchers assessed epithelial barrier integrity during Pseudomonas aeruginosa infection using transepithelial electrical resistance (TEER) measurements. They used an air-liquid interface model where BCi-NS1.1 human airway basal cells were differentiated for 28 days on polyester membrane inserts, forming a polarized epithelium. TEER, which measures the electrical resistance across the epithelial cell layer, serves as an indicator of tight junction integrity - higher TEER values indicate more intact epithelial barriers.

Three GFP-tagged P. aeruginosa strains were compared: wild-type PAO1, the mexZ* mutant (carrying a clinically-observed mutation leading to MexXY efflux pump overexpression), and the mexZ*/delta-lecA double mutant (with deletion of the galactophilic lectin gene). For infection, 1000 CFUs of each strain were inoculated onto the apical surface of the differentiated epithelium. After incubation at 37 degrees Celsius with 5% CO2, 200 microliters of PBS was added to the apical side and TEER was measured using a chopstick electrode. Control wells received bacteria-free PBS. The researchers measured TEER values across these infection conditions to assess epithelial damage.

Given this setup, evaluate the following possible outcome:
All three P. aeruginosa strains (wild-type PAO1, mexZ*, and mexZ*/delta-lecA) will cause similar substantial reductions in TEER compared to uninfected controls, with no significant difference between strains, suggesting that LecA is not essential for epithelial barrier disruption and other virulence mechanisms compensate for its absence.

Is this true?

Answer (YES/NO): NO